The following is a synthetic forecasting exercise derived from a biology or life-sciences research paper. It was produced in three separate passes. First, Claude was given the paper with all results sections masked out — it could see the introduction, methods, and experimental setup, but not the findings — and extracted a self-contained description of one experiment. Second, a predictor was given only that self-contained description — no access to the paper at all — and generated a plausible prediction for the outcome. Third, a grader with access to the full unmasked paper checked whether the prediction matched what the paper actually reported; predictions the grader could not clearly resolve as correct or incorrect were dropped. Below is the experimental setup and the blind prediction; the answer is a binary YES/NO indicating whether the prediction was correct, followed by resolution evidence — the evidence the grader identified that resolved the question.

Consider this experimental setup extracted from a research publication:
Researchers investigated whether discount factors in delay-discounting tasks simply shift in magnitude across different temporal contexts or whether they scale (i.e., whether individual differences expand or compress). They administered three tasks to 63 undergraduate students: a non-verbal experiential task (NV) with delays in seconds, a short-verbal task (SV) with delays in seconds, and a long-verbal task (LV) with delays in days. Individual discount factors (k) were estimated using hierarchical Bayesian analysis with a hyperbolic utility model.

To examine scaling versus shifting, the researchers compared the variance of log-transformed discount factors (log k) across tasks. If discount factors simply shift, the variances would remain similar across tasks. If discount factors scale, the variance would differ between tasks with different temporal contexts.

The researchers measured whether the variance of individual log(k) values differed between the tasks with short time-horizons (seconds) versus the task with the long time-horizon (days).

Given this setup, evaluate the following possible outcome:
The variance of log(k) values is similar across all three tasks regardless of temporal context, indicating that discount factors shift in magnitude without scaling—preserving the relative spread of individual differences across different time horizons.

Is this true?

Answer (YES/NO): NO